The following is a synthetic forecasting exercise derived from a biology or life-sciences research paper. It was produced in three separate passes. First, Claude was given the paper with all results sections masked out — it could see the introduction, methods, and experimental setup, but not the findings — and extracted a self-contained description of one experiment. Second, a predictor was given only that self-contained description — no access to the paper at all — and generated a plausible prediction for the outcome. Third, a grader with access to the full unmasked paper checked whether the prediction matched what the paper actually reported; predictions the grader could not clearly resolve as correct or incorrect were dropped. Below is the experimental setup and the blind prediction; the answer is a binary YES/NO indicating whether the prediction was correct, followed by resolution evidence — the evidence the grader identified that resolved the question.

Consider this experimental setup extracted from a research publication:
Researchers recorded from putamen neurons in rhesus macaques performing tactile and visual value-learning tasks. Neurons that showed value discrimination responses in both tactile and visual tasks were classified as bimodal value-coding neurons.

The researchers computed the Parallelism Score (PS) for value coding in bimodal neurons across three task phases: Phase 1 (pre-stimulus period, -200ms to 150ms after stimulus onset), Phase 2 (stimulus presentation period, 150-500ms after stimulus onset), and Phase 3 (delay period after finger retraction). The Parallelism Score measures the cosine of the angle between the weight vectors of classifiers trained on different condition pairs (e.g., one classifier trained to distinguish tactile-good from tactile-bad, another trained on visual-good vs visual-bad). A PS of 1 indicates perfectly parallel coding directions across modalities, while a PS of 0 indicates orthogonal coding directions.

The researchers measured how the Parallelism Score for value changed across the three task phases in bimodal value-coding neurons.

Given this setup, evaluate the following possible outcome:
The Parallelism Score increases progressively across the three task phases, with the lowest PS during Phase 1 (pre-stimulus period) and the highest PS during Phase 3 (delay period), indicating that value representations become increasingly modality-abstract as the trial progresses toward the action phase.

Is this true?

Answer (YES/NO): NO